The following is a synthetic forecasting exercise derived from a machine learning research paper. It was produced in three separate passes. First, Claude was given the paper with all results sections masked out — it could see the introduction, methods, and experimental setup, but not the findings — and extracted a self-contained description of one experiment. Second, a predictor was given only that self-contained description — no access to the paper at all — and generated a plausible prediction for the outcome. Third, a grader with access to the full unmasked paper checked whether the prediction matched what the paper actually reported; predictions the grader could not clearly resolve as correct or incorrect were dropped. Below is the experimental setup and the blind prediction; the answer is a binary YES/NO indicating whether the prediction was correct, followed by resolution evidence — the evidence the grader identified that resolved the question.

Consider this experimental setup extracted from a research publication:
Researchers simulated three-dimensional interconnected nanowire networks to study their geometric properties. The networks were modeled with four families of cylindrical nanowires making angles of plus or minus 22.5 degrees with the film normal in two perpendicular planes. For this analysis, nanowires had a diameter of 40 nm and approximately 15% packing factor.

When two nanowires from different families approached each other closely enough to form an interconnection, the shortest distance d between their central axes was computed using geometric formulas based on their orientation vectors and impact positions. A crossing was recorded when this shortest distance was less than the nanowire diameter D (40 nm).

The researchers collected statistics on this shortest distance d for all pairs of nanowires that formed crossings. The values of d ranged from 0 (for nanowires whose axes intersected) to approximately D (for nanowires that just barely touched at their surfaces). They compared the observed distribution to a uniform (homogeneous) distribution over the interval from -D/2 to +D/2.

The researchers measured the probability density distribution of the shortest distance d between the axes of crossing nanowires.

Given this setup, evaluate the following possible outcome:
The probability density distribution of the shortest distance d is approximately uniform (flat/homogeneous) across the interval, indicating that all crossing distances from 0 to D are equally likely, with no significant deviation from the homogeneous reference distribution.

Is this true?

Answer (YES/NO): YES